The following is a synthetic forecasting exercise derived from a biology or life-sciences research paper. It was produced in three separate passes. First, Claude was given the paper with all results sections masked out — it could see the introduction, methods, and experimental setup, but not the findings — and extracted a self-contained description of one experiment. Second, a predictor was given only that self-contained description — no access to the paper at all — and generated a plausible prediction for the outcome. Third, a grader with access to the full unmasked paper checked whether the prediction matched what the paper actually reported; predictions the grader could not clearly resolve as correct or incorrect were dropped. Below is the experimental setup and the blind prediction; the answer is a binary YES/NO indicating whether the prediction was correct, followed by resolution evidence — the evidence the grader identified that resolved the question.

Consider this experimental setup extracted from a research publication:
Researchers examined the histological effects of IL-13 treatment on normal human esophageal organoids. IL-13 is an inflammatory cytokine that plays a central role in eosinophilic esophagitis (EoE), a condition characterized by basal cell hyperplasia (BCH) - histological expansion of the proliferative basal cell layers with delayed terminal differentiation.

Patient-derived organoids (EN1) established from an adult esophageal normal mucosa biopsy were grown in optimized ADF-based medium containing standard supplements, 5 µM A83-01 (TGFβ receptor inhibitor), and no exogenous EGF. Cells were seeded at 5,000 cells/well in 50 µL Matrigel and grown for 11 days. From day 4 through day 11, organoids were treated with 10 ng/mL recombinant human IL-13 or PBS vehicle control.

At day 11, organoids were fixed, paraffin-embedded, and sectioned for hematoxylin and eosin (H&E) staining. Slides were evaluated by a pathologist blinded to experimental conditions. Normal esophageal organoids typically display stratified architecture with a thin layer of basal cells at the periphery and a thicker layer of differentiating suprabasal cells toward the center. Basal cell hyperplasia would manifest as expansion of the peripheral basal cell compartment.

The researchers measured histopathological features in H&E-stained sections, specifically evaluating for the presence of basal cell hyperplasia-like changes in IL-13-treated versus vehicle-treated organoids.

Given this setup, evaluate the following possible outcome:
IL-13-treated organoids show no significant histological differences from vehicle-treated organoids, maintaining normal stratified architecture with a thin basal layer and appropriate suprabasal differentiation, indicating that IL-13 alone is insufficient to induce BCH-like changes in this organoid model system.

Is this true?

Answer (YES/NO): NO